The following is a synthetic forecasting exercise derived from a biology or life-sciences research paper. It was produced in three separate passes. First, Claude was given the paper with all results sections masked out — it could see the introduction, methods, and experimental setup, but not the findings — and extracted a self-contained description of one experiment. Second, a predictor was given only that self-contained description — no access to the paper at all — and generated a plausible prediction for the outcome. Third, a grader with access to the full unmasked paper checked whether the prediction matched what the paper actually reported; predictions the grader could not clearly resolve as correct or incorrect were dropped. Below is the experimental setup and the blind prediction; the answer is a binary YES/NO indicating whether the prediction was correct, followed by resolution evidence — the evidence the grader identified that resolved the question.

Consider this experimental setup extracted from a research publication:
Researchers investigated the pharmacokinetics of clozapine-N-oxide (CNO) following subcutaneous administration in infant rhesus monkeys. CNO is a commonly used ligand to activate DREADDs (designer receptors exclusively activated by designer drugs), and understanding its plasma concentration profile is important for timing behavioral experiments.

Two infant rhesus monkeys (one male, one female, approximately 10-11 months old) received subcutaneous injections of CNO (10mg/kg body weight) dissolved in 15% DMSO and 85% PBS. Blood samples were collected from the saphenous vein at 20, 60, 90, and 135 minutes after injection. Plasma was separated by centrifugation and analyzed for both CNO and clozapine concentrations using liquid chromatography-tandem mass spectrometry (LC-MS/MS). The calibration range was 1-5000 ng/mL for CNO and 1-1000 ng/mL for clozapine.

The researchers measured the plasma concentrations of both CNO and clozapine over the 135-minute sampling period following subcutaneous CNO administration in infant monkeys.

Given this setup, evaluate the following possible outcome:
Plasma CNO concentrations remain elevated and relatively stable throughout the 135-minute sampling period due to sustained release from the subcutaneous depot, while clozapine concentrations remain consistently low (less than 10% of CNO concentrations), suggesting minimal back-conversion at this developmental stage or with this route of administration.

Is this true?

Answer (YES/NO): NO